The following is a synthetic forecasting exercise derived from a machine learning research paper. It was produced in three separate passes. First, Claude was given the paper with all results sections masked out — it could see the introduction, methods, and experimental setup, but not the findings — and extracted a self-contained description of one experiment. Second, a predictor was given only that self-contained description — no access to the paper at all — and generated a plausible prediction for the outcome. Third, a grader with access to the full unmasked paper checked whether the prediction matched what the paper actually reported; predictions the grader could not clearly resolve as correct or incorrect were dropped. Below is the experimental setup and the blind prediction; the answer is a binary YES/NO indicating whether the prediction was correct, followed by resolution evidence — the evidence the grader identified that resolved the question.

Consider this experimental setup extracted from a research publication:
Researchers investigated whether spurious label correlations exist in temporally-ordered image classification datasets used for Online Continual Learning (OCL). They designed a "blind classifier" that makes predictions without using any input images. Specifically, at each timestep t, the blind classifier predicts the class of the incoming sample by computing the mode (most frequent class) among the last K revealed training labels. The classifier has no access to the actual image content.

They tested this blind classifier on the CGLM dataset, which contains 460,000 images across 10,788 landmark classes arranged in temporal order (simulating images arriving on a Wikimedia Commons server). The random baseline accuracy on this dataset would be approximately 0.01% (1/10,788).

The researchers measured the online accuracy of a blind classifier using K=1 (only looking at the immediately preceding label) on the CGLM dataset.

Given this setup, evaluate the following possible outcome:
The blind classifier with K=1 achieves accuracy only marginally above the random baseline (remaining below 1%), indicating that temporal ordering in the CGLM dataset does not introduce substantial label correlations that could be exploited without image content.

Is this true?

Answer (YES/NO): NO